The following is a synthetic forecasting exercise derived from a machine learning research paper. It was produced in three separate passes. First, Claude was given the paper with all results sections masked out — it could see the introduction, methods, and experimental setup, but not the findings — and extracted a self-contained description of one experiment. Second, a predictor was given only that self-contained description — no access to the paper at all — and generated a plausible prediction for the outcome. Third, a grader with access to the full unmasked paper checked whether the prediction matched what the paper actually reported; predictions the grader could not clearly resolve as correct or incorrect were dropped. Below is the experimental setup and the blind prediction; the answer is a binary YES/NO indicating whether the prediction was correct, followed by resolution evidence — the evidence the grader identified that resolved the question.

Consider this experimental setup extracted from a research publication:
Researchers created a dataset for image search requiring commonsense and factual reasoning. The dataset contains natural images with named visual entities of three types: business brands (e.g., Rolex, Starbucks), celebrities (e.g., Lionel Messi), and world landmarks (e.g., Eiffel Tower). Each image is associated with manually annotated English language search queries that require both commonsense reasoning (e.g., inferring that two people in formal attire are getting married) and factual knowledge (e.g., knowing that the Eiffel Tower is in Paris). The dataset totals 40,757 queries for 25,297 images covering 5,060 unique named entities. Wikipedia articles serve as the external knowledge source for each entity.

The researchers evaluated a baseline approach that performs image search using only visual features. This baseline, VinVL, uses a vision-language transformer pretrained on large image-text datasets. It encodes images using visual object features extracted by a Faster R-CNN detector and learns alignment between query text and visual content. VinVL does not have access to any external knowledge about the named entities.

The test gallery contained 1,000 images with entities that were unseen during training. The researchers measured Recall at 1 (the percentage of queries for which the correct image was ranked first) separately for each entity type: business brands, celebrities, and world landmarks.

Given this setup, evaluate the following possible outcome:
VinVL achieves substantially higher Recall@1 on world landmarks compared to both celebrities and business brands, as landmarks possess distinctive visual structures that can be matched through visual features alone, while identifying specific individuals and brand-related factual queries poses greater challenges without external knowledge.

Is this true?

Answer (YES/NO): YES